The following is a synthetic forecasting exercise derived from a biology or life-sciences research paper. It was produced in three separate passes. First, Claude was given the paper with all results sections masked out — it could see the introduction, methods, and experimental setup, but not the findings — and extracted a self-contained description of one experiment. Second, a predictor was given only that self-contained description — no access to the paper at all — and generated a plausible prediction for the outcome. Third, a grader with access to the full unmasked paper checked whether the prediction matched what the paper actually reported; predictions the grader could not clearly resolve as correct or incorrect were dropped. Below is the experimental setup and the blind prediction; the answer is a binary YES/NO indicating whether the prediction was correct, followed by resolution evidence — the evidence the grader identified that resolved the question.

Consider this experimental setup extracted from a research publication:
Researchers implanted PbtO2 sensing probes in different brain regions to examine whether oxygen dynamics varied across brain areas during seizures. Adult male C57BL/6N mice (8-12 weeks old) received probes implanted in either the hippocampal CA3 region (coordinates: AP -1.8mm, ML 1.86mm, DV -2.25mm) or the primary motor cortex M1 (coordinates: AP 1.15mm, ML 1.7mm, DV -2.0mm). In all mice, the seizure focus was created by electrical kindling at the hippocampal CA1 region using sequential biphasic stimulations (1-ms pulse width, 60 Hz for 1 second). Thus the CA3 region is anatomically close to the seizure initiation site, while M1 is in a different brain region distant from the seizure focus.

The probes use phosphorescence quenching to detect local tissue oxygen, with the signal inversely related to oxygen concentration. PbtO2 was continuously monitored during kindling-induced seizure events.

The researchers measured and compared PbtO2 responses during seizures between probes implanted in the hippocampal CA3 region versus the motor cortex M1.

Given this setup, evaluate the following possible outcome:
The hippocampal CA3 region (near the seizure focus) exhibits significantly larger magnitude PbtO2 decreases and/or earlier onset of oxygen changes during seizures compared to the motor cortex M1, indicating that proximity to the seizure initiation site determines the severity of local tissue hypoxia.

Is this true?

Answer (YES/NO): YES